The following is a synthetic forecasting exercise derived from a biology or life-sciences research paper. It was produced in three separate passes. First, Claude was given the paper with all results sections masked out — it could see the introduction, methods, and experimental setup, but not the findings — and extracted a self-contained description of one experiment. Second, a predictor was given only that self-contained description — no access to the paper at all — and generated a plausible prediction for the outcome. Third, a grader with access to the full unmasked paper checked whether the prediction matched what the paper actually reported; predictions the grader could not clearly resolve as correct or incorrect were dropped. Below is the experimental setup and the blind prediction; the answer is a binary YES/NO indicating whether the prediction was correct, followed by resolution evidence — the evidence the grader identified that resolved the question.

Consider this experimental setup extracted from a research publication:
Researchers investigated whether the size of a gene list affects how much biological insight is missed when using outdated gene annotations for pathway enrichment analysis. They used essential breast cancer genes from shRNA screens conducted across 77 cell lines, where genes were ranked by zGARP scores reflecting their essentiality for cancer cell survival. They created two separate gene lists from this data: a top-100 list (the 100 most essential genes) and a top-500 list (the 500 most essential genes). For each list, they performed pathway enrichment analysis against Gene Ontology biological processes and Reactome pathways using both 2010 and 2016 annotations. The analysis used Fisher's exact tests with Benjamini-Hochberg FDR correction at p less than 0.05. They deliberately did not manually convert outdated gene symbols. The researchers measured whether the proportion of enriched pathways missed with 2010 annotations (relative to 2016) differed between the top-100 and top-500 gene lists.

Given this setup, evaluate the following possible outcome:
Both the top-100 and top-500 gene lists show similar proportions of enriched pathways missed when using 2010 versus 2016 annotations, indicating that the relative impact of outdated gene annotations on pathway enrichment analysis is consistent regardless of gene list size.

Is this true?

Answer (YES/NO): YES